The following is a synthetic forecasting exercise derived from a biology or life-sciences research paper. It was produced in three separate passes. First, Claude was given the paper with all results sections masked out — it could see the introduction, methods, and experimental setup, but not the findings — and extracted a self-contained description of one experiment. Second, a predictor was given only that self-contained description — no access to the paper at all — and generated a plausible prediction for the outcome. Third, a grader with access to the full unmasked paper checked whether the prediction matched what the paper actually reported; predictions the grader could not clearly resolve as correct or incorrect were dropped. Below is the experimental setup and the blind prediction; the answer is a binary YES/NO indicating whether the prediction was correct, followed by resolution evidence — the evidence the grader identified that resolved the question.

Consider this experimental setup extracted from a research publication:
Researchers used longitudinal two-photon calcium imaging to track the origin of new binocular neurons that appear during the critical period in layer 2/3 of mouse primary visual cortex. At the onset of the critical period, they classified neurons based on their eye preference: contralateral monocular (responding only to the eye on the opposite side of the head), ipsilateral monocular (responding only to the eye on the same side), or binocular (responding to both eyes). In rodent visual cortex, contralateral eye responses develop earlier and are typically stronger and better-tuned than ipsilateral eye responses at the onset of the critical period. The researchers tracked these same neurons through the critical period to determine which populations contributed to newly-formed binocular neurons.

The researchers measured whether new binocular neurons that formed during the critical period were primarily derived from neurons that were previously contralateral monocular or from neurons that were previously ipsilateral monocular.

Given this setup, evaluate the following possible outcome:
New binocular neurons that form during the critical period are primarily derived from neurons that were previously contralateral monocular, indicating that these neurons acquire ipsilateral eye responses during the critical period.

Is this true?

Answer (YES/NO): YES